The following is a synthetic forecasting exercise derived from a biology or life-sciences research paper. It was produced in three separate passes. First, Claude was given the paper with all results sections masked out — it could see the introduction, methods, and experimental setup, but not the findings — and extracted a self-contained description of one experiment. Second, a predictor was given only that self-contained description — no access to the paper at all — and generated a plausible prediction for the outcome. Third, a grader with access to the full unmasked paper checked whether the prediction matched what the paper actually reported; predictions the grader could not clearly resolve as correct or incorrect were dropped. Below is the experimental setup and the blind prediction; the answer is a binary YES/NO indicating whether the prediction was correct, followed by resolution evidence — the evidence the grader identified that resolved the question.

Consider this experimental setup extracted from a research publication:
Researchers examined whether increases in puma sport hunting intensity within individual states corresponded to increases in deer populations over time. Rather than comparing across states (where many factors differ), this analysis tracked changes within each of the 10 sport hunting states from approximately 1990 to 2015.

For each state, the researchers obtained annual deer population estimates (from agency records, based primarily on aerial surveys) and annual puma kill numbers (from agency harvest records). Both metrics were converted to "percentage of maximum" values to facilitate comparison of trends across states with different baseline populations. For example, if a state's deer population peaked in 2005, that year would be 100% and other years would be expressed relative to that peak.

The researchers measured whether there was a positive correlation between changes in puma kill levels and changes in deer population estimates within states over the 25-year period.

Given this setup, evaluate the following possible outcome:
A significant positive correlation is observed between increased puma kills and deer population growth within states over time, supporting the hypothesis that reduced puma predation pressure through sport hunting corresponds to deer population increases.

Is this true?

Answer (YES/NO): NO